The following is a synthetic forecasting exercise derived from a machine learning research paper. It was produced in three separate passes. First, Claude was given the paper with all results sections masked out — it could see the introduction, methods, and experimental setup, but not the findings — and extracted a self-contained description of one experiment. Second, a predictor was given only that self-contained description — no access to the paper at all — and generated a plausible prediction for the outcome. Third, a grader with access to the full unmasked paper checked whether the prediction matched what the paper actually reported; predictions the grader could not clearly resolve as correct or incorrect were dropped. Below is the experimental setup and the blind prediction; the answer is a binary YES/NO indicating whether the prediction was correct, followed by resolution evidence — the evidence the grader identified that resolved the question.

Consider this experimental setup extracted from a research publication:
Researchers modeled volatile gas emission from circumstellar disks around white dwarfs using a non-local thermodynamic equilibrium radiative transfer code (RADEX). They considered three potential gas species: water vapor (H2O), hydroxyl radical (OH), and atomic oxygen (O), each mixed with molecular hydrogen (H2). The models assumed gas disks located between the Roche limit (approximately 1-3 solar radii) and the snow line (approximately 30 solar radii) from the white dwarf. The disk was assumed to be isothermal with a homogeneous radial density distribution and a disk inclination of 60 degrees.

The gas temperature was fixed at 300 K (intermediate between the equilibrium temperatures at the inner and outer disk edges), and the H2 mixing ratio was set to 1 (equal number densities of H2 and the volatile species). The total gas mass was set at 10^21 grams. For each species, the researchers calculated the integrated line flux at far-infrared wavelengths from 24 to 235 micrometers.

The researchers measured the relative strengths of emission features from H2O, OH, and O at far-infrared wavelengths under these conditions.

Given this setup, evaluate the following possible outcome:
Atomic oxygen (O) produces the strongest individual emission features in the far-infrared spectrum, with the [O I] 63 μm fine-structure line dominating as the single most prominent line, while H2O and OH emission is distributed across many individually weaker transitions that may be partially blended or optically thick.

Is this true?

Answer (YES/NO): NO